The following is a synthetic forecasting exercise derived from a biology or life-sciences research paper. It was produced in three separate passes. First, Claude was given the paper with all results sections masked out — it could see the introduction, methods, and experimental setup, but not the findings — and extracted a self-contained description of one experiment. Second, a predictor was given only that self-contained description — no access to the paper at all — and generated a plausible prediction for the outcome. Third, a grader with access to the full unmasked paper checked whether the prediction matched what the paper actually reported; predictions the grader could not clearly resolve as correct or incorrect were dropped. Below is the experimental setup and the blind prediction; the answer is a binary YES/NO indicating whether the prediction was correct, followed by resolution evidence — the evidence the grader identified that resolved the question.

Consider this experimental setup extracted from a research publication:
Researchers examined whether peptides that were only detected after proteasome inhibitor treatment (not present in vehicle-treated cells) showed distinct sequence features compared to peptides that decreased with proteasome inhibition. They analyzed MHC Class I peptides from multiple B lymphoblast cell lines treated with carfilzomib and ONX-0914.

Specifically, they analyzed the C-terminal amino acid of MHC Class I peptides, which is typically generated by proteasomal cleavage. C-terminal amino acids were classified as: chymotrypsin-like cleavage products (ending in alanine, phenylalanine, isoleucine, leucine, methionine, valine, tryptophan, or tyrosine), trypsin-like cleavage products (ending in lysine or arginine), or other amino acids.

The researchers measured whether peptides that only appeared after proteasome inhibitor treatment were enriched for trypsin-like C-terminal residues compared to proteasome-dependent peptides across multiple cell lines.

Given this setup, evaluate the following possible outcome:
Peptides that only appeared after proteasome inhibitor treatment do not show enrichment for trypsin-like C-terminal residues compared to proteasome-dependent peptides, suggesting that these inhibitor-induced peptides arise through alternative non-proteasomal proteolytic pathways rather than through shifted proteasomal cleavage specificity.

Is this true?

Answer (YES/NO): NO